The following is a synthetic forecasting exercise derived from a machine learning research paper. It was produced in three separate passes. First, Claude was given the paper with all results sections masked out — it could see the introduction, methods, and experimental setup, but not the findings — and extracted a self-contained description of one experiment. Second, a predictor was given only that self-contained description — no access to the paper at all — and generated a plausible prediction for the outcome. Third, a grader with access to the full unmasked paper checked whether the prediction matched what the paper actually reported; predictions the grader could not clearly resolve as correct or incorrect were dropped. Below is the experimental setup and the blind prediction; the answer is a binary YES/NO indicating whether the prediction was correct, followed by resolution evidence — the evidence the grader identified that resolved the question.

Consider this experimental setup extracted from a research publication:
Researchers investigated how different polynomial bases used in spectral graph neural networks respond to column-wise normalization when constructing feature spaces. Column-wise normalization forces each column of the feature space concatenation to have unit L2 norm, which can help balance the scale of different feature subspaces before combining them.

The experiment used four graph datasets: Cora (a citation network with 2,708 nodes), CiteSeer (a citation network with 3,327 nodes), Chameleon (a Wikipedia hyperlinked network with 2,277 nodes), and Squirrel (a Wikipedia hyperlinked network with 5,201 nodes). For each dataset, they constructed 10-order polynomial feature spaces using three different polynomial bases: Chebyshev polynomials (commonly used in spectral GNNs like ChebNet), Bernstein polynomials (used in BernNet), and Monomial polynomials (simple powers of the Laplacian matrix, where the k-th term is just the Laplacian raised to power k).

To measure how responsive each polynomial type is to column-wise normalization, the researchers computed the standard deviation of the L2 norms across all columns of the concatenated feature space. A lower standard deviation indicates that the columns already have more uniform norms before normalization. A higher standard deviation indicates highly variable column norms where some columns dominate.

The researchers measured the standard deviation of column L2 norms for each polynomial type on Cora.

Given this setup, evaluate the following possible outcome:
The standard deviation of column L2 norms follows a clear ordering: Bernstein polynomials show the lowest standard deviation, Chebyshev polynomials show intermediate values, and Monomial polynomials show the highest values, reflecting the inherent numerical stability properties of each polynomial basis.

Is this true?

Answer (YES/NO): NO